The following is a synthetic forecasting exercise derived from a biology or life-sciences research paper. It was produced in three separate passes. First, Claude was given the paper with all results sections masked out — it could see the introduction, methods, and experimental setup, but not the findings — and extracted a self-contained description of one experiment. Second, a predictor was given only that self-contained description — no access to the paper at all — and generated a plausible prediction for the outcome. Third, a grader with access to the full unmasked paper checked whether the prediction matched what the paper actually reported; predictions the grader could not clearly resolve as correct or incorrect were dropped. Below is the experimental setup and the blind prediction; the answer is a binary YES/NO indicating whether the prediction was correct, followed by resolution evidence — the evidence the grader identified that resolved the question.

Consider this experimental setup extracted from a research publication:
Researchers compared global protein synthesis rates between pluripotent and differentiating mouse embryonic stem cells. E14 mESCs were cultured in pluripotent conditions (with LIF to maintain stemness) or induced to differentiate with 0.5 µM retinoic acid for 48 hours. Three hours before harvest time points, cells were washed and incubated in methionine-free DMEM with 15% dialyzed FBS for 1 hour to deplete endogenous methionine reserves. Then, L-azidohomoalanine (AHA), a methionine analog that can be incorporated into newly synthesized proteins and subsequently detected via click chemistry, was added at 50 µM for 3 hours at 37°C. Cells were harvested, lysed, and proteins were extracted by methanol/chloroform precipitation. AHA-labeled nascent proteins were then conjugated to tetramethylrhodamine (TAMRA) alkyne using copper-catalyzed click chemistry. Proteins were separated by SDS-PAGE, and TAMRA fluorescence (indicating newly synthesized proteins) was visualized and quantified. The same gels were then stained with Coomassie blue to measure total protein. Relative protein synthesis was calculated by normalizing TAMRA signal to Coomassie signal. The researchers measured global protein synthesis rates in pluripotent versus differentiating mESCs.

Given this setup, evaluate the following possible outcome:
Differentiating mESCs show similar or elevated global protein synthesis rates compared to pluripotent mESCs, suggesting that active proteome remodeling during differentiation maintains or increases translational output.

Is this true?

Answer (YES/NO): NO